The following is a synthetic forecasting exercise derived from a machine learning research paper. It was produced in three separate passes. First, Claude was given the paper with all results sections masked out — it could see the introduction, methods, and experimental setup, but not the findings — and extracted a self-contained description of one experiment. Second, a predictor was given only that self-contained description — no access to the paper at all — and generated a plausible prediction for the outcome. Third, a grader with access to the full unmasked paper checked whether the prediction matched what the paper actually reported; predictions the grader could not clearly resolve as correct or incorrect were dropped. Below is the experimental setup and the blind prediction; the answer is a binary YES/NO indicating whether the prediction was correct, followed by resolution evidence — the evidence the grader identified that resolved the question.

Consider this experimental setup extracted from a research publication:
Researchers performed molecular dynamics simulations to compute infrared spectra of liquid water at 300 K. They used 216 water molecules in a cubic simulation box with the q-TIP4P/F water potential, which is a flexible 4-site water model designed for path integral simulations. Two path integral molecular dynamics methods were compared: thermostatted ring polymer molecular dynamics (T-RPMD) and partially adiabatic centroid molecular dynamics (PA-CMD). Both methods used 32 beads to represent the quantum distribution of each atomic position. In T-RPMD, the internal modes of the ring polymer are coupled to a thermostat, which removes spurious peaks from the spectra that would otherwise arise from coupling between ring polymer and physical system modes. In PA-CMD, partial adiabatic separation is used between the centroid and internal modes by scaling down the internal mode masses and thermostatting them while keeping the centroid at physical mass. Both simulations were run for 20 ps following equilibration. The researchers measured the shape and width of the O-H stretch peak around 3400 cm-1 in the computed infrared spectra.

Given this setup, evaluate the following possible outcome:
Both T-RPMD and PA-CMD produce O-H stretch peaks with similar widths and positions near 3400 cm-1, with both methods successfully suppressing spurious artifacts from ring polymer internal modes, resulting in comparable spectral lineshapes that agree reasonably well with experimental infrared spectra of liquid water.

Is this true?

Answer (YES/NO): NO